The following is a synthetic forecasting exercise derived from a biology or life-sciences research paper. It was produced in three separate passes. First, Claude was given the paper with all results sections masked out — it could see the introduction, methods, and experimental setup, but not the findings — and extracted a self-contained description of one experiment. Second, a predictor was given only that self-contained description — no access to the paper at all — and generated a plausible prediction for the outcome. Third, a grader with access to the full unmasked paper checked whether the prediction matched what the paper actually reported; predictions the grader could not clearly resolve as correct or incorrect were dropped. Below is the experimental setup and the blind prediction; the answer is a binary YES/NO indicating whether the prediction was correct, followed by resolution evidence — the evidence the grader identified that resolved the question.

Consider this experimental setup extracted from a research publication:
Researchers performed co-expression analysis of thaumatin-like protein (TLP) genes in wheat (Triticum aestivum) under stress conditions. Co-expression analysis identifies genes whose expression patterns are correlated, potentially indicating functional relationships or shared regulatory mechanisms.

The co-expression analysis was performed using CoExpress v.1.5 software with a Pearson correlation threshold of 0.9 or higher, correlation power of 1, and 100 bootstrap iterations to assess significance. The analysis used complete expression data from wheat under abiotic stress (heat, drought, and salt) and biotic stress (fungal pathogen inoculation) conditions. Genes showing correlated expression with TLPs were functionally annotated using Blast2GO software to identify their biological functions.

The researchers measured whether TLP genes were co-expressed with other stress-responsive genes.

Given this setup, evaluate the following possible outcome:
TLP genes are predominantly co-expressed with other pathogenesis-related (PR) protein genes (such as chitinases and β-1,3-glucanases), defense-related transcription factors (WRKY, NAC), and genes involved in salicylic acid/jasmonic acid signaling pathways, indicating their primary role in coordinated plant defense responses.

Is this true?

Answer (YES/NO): NO